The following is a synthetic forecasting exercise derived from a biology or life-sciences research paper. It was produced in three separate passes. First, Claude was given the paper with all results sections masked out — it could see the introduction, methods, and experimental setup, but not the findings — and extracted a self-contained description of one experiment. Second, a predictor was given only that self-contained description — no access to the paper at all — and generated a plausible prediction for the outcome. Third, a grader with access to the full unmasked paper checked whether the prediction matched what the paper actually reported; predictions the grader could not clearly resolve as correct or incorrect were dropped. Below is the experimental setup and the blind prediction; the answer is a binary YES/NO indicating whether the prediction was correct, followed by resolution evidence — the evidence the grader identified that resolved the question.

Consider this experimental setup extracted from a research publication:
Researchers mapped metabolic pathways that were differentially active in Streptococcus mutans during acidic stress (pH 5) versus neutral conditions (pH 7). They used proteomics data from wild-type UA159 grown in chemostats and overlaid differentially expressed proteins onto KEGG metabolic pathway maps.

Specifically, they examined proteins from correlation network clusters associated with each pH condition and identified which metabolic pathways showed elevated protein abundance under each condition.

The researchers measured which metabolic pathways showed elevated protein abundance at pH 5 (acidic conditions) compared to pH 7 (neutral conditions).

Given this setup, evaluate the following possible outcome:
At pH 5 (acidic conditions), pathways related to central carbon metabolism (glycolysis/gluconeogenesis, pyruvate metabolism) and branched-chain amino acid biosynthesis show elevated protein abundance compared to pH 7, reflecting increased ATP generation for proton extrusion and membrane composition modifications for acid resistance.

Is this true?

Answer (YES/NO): NO